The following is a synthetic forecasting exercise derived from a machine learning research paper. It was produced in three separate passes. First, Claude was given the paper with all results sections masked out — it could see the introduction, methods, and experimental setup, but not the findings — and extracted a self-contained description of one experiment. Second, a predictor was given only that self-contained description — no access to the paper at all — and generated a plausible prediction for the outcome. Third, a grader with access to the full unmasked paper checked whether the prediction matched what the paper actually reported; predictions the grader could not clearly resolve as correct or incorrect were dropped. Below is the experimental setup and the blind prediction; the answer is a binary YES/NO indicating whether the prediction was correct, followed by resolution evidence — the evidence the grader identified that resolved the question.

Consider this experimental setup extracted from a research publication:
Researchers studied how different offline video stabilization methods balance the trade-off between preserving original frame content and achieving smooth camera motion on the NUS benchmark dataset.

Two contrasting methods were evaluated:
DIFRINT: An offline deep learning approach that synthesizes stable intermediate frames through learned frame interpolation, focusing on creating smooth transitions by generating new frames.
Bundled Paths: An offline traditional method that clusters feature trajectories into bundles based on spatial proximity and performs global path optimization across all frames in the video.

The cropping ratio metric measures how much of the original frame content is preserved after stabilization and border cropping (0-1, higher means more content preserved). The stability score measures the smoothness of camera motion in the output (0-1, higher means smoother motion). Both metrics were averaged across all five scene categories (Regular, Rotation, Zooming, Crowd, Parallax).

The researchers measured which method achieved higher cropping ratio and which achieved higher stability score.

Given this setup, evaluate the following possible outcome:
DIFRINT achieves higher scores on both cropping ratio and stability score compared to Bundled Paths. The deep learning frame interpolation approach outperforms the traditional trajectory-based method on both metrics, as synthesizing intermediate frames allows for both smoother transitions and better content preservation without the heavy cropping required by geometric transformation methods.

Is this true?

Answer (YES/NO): NO